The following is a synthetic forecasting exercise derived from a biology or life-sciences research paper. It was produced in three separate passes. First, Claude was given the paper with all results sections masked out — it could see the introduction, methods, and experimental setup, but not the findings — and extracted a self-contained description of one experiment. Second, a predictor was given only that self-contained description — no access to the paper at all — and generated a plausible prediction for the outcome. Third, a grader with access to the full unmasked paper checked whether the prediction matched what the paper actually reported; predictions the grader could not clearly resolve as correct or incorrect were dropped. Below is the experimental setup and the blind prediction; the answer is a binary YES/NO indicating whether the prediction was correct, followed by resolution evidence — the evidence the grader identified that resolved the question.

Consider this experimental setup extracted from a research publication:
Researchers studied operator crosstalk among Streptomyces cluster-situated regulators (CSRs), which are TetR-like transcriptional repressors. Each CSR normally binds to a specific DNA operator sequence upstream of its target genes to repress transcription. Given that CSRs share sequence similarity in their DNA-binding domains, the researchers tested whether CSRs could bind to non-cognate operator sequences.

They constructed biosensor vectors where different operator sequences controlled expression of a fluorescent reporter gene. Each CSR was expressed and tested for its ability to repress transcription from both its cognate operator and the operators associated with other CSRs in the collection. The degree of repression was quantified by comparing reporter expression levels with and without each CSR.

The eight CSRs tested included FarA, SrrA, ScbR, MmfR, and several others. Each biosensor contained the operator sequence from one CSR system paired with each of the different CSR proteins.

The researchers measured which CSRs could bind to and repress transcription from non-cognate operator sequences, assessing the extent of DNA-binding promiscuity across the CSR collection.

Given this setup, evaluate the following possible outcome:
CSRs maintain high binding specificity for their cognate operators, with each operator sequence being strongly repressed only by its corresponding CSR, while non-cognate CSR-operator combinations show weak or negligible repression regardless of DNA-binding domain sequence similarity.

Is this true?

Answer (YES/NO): NO